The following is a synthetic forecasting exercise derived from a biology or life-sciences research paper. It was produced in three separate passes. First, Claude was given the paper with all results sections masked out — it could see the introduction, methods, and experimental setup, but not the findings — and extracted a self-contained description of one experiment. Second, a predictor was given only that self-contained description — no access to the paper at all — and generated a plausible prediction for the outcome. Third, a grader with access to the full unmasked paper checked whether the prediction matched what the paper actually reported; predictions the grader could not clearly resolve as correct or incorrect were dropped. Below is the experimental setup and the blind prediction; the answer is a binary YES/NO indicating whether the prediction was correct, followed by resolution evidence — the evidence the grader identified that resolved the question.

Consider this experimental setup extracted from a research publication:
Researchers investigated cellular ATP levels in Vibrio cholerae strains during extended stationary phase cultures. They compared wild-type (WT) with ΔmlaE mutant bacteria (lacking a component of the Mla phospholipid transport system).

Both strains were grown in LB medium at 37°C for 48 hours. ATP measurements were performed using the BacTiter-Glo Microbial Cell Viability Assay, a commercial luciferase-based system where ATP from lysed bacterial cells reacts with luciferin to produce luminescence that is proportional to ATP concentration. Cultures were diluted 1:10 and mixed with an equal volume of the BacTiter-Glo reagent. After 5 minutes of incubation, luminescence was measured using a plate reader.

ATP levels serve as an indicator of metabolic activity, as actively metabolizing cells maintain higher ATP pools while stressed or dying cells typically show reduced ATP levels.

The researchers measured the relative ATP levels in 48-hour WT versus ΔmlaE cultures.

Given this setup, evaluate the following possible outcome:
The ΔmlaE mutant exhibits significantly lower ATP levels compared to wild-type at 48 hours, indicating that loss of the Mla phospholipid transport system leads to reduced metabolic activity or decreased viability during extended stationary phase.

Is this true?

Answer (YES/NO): YES